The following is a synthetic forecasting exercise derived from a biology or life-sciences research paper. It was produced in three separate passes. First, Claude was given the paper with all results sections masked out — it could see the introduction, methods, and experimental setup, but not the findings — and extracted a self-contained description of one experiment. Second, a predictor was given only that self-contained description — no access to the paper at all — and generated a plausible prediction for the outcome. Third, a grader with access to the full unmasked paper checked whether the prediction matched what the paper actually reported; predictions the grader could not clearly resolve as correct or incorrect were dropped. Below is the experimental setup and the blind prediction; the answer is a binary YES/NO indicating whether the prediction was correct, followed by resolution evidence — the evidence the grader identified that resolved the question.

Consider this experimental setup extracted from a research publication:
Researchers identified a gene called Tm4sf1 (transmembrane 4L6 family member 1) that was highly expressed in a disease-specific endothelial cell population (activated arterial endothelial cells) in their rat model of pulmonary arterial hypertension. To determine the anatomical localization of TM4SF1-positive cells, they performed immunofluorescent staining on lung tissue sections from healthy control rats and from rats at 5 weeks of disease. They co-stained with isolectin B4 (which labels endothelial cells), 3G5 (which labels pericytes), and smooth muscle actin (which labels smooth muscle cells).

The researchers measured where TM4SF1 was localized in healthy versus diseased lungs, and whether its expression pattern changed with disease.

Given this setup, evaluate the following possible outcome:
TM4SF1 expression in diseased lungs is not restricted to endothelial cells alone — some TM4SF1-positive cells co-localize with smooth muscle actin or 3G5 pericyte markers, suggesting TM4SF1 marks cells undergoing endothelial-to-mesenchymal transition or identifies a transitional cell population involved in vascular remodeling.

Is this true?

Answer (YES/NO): NO